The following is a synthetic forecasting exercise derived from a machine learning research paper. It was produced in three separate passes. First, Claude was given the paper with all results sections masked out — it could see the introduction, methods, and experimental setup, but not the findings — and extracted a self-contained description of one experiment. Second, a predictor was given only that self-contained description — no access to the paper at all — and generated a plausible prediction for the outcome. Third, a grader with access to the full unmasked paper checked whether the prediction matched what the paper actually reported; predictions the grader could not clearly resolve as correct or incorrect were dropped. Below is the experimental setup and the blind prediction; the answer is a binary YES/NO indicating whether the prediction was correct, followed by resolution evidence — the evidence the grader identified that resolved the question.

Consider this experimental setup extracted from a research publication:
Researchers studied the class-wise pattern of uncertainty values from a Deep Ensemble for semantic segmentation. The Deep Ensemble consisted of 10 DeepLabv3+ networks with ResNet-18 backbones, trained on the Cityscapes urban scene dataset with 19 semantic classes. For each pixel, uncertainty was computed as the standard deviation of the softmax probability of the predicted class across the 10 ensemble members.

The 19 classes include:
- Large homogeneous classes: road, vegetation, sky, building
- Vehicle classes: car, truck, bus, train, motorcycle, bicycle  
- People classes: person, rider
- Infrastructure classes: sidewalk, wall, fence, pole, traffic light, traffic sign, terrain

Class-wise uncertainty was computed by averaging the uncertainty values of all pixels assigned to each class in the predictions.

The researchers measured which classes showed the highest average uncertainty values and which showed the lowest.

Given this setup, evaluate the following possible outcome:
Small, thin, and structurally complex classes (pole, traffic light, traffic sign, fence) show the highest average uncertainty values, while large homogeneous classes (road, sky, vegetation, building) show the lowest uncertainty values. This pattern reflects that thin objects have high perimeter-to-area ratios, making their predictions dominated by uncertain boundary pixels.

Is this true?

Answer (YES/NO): NO